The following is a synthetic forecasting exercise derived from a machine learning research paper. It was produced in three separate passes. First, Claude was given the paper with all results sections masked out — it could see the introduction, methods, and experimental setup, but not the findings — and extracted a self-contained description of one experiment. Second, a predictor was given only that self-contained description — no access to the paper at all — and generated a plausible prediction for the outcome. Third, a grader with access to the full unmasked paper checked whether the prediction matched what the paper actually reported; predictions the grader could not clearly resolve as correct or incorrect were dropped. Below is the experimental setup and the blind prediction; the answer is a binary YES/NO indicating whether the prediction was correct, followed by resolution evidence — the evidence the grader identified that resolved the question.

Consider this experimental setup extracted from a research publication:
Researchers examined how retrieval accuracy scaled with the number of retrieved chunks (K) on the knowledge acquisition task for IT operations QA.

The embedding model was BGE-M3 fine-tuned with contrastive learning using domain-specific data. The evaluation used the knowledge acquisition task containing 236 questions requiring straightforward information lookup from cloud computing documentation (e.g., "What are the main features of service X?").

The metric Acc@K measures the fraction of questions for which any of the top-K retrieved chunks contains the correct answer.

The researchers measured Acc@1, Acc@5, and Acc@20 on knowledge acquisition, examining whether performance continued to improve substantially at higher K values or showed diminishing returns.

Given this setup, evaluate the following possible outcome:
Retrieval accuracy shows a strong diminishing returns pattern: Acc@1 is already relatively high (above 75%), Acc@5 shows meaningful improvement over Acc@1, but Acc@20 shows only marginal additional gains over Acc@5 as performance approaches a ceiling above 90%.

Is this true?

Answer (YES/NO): NO